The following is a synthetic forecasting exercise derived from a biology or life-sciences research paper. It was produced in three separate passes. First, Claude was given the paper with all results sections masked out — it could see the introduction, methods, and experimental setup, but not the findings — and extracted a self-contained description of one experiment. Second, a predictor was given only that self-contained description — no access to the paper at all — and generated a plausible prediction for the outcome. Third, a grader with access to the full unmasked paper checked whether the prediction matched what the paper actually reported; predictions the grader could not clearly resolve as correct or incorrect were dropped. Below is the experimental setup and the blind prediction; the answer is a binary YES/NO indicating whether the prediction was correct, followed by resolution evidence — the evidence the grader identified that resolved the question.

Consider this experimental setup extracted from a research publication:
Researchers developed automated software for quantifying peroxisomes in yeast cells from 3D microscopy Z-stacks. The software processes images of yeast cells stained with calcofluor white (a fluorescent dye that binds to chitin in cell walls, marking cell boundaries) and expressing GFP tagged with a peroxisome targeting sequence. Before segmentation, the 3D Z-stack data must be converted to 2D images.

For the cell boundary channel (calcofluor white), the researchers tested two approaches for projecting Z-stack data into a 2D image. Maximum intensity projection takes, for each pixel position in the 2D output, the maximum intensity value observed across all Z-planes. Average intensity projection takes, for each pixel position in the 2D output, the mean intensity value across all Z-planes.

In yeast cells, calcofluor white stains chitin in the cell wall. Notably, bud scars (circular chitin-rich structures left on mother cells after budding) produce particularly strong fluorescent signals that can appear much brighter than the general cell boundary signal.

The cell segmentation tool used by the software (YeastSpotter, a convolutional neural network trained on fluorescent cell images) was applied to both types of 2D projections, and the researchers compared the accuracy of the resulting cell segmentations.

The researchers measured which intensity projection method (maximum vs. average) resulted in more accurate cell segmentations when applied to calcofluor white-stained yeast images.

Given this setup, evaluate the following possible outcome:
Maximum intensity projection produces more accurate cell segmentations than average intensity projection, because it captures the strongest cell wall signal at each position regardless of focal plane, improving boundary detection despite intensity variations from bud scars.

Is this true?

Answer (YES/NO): NO